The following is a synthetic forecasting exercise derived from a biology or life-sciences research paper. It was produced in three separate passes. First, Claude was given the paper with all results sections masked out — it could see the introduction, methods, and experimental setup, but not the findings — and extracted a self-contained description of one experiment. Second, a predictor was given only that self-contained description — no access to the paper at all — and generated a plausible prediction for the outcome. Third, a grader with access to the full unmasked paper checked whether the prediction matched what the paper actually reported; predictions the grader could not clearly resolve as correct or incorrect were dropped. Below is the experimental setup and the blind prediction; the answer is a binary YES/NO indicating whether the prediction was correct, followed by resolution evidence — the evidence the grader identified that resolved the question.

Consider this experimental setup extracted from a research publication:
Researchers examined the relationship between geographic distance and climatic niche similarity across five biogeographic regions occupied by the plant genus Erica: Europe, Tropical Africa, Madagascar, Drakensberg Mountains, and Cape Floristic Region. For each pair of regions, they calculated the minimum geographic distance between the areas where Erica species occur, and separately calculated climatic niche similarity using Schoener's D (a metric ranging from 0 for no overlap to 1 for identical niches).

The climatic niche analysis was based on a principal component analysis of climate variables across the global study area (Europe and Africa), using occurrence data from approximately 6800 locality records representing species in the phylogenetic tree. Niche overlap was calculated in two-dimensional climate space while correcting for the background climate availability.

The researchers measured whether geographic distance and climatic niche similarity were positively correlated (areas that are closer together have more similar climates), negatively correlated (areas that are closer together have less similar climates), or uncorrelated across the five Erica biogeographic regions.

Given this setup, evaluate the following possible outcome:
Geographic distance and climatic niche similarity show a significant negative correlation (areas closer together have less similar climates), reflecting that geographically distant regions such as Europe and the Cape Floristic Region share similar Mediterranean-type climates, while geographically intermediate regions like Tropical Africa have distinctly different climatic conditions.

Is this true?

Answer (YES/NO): NO